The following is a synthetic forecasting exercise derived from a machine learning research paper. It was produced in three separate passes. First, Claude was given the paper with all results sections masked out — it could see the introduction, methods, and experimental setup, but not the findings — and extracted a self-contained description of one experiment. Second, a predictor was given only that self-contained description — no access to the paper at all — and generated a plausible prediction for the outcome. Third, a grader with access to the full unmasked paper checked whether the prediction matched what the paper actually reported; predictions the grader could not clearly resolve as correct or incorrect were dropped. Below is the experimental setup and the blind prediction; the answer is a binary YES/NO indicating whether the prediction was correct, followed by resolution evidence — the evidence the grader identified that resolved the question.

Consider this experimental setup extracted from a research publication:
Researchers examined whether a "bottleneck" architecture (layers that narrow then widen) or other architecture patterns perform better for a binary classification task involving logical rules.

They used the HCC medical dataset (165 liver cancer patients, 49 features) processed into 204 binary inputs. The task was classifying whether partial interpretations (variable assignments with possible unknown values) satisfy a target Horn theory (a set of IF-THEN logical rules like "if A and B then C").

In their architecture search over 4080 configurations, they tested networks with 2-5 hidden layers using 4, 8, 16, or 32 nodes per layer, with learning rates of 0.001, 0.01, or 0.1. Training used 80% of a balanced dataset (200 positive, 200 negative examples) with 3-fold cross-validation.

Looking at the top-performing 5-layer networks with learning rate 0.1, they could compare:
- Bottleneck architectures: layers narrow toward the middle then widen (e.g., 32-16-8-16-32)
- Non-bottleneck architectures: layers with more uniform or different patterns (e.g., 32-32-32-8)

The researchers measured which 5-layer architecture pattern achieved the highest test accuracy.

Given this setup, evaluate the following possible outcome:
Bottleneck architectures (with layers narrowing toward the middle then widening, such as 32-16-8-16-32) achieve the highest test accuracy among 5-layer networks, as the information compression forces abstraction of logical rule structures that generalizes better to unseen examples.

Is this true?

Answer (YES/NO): YES